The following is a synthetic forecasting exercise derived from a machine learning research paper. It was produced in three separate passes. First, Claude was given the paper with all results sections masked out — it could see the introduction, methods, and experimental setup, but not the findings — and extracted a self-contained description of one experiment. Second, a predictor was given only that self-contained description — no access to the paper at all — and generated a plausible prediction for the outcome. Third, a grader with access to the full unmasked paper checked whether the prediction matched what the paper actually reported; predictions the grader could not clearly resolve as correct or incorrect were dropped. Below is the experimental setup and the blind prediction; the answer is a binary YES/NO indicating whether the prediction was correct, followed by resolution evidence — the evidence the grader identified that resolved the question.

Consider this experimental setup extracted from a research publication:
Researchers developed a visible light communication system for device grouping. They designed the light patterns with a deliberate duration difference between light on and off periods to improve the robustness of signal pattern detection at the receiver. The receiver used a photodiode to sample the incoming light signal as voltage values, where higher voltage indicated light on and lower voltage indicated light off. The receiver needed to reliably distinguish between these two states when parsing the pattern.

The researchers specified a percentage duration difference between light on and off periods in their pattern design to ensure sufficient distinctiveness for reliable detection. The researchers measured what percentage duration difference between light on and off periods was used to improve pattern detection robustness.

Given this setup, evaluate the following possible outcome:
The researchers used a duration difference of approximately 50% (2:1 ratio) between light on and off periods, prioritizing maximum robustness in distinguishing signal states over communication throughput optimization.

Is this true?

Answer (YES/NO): NO